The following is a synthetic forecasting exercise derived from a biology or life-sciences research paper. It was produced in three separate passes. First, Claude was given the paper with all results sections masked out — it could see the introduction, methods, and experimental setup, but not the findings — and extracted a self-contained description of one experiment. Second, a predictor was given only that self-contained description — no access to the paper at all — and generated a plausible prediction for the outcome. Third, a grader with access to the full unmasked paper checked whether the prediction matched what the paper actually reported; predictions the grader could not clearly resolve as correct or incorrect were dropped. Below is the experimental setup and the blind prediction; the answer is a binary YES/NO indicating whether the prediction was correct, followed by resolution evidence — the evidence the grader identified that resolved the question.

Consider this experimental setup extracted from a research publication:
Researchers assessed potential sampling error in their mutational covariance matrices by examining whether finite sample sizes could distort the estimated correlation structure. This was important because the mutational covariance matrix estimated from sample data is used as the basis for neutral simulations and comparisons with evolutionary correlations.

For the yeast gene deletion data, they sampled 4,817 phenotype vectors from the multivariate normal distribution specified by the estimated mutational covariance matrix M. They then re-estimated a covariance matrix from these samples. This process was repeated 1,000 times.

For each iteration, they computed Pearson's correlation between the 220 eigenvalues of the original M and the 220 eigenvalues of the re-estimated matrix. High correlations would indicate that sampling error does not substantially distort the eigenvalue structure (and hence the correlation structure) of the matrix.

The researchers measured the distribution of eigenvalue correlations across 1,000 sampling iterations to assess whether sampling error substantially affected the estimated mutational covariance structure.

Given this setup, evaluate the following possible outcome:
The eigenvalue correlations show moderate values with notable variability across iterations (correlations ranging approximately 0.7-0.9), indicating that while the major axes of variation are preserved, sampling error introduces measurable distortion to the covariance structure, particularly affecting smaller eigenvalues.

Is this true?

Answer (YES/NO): NO